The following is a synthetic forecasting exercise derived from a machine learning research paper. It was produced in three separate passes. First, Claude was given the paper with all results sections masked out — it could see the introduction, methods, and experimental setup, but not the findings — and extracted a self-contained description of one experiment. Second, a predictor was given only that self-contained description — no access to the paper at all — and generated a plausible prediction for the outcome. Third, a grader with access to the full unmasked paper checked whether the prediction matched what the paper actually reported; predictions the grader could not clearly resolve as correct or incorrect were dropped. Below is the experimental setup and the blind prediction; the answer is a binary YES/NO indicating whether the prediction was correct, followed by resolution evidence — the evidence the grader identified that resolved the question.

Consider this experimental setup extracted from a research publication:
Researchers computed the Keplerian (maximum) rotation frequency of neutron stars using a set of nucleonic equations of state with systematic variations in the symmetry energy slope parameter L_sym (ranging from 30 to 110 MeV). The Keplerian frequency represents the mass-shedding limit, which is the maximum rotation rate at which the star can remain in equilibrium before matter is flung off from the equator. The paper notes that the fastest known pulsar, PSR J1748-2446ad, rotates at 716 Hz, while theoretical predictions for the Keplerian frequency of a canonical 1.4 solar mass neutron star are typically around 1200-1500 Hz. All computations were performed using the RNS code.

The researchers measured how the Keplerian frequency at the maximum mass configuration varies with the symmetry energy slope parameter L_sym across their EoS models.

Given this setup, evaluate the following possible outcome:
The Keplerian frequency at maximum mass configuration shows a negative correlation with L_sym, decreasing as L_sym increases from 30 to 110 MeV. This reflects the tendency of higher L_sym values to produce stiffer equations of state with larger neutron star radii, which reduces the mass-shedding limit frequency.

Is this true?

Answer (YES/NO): NO